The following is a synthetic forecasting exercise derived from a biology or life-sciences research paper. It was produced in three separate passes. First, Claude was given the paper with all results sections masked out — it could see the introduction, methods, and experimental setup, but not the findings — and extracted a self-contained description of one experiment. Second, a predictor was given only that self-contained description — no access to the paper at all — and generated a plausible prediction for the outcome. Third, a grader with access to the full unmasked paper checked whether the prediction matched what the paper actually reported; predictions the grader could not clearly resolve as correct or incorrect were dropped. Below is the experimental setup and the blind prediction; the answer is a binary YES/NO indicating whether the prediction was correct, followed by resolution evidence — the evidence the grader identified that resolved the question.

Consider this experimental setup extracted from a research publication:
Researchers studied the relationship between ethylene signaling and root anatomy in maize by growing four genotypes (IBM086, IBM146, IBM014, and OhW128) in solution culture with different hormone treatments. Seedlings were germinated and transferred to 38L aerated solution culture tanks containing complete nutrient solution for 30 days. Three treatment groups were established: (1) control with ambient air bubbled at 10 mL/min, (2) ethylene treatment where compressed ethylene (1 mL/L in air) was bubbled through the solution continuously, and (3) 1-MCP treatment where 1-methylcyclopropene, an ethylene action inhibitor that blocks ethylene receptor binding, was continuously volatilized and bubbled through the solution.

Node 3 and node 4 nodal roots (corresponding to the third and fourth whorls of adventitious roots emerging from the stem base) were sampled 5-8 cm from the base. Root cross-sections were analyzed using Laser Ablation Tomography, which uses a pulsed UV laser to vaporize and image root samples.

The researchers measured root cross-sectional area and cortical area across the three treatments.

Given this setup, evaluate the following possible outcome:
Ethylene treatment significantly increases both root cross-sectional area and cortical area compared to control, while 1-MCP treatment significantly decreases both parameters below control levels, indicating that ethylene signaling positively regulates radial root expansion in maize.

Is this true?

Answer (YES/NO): NO